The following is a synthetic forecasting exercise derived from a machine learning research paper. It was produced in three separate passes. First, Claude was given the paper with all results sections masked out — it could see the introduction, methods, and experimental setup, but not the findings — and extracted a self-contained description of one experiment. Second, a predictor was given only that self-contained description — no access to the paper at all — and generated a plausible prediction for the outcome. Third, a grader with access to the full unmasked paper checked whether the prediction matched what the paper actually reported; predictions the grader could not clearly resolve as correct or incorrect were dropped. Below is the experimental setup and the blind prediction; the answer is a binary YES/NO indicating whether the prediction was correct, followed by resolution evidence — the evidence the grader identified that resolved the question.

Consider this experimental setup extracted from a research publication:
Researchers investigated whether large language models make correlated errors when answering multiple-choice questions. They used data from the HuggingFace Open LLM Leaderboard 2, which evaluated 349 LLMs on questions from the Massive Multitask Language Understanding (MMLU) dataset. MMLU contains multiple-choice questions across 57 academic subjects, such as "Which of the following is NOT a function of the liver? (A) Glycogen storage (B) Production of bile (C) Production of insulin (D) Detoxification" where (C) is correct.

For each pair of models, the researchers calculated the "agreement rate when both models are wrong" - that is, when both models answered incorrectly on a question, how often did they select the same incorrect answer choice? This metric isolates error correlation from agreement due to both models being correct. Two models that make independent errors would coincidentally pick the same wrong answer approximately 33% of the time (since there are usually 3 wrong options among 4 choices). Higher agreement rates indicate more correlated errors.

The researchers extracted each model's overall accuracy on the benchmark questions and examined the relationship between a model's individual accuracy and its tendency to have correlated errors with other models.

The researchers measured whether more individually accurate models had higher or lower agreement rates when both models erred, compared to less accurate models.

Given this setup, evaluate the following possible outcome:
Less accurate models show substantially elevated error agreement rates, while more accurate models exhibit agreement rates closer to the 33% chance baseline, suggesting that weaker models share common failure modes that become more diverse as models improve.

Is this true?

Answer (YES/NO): NO